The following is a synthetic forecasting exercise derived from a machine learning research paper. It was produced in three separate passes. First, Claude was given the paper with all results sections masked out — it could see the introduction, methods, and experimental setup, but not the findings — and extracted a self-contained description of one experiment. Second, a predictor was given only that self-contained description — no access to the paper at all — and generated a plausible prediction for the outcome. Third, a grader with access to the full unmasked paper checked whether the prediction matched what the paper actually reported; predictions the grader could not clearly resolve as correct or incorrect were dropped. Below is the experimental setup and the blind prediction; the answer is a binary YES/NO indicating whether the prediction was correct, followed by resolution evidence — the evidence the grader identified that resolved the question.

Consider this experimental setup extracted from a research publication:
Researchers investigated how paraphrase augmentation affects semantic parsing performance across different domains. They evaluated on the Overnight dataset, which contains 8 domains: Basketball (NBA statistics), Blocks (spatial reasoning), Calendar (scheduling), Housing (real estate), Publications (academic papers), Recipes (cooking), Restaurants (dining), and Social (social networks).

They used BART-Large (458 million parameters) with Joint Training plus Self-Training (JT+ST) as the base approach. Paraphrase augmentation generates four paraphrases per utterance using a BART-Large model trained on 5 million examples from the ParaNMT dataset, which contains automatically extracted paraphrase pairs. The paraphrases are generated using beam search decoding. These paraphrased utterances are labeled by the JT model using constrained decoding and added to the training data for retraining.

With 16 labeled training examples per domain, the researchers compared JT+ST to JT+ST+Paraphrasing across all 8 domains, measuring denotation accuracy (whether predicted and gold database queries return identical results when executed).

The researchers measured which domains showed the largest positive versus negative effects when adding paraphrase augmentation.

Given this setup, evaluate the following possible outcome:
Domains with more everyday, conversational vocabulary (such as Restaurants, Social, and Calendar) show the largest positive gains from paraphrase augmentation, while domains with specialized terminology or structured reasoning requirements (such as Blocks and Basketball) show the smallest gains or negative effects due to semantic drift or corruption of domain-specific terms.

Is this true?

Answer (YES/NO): NO